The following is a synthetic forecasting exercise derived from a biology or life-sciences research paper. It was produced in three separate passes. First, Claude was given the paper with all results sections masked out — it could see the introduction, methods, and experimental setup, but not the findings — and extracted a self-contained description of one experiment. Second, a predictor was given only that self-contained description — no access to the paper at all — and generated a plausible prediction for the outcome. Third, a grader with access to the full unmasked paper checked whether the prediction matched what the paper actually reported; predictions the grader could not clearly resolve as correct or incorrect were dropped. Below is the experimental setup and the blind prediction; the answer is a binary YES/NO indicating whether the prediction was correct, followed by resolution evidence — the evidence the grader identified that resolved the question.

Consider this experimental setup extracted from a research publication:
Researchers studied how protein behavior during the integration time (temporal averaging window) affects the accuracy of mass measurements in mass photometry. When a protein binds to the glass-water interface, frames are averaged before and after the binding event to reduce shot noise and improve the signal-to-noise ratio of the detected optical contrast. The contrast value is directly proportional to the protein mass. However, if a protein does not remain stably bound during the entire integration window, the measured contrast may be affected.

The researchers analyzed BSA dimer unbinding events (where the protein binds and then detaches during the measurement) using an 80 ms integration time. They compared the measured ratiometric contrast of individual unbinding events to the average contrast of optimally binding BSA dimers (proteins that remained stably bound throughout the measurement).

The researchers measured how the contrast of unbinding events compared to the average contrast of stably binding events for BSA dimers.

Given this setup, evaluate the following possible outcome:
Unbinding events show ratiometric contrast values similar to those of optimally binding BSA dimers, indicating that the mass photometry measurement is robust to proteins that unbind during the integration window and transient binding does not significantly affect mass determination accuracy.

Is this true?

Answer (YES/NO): NO